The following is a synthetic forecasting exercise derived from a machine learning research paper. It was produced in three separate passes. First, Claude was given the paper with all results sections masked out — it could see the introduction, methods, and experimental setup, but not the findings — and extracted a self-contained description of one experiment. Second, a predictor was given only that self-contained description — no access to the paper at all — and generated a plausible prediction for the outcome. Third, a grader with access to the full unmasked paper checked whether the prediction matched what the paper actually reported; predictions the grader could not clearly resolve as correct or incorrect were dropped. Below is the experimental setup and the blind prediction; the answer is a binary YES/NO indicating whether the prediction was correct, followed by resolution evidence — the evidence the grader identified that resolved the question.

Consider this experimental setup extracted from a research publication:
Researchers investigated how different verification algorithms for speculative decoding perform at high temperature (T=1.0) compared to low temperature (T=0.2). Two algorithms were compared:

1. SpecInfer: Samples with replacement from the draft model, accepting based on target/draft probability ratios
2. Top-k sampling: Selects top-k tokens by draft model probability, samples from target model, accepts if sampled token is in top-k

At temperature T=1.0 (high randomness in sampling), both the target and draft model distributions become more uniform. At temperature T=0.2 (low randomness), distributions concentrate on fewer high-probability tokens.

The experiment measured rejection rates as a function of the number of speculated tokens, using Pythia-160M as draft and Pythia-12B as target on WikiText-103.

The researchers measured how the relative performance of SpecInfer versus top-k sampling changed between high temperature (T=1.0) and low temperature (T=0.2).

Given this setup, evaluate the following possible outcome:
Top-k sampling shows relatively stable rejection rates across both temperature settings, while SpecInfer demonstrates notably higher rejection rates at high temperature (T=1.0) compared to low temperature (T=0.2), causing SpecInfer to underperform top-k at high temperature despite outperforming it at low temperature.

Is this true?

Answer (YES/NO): NO